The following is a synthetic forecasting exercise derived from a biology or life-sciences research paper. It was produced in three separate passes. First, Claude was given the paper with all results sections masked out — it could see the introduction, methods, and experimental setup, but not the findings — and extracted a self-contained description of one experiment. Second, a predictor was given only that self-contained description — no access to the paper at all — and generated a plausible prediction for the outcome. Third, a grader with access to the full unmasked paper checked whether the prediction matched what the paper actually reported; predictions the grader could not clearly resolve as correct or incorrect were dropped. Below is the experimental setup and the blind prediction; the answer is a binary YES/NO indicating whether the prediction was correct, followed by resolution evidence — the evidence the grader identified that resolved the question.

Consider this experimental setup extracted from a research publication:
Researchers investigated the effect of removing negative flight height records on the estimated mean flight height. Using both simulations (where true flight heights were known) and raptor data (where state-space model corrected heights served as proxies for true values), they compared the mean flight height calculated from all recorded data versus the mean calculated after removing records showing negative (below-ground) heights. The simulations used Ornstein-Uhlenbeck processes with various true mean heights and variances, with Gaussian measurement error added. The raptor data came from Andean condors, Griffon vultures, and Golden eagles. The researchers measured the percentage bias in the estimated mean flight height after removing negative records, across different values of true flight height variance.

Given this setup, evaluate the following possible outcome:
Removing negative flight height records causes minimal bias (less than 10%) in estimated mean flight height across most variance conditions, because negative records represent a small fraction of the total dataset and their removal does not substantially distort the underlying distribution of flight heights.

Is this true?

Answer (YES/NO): NO